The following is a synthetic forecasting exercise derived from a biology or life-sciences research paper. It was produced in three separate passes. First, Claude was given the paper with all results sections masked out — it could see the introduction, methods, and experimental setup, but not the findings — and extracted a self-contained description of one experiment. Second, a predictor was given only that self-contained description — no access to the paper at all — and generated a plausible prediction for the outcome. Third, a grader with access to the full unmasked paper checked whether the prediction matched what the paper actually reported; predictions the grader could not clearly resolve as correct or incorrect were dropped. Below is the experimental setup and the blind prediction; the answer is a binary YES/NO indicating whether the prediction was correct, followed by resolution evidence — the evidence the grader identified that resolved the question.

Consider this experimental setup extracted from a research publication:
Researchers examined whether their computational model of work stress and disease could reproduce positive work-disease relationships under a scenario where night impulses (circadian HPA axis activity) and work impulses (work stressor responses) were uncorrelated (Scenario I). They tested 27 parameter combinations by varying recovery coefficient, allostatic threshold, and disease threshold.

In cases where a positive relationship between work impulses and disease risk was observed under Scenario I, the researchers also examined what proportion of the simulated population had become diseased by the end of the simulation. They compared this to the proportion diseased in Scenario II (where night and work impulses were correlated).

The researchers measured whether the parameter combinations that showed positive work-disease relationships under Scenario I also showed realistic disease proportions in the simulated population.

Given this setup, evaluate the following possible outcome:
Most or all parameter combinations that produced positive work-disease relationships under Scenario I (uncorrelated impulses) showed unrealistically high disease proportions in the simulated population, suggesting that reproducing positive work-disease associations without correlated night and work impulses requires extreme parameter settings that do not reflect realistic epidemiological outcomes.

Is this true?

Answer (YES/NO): YES